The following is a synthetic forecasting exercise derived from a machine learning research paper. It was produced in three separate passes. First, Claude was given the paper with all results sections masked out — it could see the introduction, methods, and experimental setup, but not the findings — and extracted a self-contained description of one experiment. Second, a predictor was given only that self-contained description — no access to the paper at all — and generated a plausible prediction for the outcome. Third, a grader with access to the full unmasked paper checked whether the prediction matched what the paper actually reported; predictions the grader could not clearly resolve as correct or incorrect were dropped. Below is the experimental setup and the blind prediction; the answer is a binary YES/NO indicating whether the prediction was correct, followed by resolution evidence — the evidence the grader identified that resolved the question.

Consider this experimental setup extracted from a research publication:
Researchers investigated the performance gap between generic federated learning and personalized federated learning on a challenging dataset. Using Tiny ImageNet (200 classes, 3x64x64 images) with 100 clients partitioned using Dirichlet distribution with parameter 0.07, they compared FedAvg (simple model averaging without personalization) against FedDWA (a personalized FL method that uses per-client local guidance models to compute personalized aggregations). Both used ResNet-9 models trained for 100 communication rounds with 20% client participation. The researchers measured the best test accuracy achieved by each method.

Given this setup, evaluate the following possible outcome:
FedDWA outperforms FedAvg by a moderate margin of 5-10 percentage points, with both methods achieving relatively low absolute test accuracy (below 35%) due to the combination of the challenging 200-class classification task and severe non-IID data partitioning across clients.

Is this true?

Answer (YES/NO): NO